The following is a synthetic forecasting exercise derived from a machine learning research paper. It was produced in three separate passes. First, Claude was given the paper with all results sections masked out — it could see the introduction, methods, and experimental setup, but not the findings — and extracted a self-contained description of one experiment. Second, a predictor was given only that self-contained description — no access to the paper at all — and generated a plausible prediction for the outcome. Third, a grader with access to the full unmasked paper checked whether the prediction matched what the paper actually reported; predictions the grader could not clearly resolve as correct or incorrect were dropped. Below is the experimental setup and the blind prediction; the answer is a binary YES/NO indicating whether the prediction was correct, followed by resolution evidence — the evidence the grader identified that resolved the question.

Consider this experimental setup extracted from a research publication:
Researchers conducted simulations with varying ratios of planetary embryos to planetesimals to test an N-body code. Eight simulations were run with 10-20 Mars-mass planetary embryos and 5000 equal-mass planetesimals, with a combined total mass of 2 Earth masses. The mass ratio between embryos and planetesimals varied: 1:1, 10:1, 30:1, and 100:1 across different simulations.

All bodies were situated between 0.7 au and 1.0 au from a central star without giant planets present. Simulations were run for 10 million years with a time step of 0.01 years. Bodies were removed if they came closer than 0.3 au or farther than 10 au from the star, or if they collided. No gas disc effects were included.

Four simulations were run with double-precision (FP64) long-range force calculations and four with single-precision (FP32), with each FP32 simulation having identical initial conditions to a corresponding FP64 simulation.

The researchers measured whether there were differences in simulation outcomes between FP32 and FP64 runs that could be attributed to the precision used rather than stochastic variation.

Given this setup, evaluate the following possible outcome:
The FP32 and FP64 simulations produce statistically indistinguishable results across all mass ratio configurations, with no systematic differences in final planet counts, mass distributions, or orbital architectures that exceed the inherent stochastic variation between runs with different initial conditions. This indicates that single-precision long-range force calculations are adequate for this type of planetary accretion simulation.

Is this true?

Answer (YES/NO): YES